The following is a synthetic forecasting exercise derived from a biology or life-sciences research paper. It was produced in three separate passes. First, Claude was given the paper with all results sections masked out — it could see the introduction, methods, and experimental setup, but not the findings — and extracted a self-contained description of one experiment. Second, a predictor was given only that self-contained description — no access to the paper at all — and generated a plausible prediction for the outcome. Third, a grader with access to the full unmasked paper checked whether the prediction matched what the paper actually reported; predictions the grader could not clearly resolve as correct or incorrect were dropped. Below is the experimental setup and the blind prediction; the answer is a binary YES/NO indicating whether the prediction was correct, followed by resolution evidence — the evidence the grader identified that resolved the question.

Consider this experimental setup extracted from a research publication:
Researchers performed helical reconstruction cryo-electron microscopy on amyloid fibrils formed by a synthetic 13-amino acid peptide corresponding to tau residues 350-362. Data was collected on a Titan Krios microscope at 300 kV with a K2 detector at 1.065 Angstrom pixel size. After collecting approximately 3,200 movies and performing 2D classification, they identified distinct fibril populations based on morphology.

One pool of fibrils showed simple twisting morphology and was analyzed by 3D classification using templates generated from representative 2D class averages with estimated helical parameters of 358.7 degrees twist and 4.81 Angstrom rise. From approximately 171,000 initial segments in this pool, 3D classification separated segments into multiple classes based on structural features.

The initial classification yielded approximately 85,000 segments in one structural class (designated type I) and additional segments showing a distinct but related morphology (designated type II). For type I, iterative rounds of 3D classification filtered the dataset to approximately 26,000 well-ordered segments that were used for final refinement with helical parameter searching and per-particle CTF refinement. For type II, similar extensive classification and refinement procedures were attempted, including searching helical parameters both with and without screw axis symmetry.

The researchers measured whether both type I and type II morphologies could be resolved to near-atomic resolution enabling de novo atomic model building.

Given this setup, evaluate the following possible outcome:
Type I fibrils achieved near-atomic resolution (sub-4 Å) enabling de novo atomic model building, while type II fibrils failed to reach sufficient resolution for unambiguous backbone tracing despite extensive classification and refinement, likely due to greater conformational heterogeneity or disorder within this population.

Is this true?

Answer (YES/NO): YES